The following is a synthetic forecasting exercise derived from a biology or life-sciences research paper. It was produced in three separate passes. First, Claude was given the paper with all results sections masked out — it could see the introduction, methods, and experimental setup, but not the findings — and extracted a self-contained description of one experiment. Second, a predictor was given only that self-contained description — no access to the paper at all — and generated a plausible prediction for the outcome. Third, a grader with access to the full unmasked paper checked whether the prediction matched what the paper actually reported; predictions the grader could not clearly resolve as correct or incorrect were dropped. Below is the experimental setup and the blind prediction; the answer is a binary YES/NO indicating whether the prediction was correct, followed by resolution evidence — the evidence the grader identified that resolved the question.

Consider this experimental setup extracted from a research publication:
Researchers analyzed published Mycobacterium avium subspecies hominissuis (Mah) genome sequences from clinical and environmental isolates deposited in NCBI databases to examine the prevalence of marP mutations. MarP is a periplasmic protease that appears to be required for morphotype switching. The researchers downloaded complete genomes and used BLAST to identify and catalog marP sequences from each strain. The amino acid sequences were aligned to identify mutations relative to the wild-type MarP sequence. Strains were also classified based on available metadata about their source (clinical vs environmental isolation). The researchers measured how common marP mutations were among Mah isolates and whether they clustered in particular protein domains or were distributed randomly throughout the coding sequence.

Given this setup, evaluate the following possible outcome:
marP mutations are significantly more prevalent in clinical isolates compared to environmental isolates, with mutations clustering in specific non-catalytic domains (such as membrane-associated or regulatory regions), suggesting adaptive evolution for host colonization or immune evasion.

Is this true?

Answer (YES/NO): NO